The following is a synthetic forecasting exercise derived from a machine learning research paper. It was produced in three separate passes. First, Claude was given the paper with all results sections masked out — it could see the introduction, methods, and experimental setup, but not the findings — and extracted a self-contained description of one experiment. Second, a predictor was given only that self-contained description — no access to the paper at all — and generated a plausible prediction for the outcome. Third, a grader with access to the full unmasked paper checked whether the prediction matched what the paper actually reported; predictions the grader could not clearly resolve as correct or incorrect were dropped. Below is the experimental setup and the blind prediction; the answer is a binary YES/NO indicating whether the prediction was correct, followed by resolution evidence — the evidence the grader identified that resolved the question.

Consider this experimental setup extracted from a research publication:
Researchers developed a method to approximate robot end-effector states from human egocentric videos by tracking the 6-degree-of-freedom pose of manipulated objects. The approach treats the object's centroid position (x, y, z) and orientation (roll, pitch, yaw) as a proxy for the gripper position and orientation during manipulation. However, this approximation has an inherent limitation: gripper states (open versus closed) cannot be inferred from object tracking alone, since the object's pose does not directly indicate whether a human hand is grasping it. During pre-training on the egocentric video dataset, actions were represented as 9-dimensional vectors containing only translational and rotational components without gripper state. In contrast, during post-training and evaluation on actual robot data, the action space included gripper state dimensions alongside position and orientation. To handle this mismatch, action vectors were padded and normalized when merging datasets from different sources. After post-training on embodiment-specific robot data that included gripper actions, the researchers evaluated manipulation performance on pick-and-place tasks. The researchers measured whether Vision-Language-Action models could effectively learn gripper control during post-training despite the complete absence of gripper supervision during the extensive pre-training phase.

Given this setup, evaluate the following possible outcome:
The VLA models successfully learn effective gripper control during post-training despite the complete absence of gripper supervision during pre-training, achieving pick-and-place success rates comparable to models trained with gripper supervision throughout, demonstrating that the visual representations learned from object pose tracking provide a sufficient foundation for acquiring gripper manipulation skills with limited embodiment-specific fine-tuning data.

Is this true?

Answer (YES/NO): YES